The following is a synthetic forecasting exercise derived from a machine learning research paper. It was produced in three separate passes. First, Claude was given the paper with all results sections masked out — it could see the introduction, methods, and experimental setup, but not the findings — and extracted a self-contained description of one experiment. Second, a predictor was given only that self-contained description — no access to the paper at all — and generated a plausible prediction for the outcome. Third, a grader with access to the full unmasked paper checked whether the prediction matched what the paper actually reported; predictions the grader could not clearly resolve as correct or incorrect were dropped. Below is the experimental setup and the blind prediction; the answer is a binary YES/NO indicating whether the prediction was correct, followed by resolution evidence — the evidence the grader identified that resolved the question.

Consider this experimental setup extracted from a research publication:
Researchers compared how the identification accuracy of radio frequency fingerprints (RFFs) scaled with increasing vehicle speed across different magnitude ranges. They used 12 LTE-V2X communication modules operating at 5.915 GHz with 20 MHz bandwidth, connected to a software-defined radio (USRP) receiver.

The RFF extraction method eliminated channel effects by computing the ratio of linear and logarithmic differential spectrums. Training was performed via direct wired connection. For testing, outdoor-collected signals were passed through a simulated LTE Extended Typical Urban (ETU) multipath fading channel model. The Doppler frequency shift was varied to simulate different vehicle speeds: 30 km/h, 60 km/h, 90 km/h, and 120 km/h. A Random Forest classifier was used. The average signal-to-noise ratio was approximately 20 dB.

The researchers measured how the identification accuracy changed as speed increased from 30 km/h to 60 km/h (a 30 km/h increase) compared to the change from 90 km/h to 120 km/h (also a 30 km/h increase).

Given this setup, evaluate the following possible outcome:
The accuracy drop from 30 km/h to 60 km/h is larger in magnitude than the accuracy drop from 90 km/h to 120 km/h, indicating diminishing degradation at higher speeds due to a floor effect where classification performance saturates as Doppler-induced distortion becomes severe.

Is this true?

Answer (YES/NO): YES